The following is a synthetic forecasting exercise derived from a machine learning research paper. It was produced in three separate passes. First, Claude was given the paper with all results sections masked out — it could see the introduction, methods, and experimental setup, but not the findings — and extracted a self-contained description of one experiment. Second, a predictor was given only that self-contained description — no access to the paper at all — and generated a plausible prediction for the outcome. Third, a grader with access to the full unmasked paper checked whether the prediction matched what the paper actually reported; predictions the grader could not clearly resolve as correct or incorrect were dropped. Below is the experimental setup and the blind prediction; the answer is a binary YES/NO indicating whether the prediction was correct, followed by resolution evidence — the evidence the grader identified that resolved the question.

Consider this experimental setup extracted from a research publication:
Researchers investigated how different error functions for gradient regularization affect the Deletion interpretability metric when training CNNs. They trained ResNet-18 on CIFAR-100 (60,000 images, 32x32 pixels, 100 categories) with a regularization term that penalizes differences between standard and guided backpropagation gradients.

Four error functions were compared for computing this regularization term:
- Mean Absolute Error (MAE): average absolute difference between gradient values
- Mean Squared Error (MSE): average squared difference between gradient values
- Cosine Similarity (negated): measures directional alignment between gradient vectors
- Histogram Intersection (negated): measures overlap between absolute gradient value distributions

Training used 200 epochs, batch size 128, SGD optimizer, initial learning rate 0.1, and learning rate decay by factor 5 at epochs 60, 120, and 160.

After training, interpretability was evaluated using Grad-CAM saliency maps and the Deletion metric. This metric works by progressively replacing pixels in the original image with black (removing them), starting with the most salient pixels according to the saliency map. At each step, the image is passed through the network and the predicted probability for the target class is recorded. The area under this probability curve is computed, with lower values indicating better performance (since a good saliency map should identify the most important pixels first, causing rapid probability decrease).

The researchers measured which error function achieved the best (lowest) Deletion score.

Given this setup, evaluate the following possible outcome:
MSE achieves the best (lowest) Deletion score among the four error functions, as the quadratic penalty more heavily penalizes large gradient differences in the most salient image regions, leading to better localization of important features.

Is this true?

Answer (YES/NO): NO